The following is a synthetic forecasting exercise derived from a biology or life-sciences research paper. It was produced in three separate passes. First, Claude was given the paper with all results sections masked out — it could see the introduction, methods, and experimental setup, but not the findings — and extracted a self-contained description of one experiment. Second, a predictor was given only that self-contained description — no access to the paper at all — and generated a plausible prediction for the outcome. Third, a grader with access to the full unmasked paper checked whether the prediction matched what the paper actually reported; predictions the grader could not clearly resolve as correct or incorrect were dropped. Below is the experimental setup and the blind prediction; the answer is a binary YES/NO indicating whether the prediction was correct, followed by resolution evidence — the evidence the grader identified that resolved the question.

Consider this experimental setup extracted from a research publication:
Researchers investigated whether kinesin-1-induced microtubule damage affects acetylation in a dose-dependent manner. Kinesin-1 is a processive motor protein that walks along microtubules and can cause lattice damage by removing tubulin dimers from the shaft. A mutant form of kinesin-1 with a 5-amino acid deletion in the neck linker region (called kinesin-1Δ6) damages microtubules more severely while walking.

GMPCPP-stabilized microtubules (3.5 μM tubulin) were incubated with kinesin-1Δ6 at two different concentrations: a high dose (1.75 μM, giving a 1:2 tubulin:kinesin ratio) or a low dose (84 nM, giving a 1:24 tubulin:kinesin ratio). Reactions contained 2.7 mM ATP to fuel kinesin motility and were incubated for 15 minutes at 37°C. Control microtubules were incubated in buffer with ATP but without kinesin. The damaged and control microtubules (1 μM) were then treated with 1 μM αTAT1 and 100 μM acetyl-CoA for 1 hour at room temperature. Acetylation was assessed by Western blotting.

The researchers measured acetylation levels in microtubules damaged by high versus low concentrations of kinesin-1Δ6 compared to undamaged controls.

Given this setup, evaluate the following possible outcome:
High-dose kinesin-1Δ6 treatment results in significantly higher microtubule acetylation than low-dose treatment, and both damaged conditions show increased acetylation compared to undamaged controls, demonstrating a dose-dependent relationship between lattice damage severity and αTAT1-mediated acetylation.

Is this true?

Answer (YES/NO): NO